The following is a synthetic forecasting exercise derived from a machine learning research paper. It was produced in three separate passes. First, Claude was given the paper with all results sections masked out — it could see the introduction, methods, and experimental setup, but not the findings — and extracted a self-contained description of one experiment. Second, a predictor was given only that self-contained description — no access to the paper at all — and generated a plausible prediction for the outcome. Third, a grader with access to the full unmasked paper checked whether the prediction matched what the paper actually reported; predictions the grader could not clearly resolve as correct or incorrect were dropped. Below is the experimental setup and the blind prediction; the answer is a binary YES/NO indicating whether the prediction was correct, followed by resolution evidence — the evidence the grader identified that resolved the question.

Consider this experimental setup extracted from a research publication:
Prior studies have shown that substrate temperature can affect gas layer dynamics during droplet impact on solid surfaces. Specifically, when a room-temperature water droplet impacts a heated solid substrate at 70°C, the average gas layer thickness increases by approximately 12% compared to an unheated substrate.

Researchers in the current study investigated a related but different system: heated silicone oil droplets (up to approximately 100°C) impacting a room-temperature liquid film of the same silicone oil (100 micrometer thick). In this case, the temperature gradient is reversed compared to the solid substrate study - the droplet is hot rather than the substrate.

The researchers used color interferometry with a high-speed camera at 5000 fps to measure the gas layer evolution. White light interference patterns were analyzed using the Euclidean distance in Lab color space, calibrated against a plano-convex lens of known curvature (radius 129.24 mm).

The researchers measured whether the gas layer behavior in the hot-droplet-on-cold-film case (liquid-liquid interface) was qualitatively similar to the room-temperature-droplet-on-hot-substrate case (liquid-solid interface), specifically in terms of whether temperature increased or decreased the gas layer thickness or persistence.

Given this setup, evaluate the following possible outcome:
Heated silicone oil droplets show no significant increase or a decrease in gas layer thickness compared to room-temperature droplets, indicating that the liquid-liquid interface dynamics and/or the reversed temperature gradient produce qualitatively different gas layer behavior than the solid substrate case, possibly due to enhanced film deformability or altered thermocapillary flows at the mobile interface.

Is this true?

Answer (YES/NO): NO